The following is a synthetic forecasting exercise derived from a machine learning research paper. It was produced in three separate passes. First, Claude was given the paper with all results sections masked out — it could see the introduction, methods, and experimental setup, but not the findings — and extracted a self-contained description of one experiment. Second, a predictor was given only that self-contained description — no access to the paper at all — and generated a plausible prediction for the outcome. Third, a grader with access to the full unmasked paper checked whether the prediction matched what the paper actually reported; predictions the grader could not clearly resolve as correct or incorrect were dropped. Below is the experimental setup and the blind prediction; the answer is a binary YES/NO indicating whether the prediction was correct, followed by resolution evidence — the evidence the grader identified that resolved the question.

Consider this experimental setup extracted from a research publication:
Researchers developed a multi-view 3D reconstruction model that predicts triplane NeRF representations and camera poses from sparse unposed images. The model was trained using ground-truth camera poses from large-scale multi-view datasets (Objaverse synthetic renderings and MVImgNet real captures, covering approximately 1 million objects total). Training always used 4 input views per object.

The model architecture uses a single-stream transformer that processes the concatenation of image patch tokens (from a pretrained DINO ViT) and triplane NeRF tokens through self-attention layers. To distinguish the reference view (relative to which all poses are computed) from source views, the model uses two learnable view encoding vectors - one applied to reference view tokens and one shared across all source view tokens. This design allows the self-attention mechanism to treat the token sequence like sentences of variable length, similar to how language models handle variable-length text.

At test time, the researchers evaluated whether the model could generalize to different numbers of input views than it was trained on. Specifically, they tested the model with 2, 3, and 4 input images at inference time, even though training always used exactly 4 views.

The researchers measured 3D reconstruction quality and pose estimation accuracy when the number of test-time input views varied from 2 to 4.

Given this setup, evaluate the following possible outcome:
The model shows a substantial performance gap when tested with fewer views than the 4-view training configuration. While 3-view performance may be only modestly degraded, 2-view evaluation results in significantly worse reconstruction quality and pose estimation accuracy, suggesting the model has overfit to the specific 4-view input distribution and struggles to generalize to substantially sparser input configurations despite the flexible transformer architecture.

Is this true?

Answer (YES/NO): NO